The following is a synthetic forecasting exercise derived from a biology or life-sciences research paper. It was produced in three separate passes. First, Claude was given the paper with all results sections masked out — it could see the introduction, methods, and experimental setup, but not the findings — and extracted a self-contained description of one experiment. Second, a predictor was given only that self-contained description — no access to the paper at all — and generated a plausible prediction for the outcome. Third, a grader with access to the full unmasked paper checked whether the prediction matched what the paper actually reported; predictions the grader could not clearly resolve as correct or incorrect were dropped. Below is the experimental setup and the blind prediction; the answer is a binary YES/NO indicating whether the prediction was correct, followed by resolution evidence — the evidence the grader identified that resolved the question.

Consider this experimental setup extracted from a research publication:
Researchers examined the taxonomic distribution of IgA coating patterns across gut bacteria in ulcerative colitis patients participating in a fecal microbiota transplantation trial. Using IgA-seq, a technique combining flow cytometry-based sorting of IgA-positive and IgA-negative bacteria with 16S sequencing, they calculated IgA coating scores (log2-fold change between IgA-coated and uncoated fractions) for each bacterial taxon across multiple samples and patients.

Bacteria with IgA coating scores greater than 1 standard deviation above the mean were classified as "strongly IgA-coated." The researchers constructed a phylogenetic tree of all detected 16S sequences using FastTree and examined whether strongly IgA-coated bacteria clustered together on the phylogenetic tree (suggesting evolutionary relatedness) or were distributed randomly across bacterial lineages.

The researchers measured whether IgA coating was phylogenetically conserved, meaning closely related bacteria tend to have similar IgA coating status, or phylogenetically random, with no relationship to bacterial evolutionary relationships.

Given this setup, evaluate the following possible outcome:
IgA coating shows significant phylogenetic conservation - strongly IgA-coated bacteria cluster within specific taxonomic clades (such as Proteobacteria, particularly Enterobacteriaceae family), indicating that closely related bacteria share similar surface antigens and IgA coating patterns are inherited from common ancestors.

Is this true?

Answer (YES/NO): NO